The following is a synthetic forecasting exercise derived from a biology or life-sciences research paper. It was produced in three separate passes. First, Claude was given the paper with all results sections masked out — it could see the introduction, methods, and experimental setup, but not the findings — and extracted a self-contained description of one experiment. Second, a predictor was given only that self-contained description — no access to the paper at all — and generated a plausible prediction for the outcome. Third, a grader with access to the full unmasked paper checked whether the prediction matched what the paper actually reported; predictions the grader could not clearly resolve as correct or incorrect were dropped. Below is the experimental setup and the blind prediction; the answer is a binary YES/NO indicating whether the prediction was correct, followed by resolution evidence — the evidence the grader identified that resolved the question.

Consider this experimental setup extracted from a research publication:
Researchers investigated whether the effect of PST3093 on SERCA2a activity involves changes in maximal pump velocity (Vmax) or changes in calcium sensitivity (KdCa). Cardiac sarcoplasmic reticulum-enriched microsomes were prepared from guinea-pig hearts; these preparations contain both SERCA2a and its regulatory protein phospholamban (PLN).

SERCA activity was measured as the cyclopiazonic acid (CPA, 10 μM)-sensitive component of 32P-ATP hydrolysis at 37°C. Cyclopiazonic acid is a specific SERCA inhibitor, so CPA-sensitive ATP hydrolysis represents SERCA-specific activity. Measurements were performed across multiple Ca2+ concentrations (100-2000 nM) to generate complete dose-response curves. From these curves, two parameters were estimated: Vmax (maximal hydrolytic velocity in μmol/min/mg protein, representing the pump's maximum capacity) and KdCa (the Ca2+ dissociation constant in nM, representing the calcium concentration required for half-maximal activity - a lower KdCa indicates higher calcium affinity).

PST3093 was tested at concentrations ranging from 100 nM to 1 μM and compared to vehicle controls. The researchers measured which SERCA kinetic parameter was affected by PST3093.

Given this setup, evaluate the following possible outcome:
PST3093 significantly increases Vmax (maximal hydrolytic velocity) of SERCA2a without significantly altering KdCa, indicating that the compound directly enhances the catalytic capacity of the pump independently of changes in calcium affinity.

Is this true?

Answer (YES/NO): NO